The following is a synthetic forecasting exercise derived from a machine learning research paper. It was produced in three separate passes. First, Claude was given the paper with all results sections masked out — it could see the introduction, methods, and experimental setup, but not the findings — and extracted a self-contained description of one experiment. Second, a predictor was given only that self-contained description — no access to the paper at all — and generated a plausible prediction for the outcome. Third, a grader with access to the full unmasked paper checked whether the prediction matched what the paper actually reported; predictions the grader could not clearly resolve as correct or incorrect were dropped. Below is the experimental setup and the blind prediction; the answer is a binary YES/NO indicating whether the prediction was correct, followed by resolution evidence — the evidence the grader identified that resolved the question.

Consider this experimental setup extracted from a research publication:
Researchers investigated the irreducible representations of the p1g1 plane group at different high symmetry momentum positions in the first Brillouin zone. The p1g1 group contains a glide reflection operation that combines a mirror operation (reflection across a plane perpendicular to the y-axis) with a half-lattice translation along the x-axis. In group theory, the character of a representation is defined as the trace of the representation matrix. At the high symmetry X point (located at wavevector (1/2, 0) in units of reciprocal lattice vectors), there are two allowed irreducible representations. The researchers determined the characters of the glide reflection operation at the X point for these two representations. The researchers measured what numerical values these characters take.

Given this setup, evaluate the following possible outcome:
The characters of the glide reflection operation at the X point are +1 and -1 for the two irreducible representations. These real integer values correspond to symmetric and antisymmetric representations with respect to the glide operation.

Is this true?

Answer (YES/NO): NO